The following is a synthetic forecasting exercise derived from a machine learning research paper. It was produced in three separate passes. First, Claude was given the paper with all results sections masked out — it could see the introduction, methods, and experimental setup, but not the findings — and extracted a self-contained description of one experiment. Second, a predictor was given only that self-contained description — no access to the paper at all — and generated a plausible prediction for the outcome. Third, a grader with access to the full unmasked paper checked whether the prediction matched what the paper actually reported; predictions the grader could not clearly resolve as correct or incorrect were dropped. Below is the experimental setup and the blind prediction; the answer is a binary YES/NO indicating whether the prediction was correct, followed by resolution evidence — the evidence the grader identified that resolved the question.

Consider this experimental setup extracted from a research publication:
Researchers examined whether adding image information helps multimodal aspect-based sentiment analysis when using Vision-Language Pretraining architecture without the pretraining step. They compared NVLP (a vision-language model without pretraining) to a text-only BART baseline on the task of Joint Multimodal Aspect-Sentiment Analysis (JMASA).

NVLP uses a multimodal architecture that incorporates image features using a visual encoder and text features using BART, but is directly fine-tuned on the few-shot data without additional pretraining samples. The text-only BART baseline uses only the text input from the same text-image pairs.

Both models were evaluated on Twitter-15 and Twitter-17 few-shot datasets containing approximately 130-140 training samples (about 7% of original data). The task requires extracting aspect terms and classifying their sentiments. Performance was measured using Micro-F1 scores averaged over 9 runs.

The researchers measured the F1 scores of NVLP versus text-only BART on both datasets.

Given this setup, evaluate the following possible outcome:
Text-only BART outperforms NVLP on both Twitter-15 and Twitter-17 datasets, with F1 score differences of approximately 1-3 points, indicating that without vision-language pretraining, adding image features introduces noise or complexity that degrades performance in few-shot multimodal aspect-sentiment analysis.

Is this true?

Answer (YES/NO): NO